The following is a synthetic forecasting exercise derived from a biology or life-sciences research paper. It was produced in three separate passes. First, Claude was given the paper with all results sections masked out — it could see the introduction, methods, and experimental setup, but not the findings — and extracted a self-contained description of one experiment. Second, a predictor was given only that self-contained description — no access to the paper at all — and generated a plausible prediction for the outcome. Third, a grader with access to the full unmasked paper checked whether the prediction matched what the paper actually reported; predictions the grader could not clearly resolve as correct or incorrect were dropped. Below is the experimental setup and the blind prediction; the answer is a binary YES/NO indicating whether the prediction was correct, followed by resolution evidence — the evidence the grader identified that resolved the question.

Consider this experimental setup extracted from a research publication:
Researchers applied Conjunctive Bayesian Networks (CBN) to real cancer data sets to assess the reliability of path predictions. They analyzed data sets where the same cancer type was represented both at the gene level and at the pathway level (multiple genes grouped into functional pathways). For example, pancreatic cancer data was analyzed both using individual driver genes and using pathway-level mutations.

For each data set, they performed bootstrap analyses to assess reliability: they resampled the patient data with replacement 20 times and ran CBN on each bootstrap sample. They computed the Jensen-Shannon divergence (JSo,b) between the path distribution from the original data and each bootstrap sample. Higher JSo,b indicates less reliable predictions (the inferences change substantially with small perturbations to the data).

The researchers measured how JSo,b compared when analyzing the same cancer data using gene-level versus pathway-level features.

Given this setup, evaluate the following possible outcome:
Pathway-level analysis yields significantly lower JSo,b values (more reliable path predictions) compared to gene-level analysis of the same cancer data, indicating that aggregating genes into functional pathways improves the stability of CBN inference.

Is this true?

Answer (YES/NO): YES